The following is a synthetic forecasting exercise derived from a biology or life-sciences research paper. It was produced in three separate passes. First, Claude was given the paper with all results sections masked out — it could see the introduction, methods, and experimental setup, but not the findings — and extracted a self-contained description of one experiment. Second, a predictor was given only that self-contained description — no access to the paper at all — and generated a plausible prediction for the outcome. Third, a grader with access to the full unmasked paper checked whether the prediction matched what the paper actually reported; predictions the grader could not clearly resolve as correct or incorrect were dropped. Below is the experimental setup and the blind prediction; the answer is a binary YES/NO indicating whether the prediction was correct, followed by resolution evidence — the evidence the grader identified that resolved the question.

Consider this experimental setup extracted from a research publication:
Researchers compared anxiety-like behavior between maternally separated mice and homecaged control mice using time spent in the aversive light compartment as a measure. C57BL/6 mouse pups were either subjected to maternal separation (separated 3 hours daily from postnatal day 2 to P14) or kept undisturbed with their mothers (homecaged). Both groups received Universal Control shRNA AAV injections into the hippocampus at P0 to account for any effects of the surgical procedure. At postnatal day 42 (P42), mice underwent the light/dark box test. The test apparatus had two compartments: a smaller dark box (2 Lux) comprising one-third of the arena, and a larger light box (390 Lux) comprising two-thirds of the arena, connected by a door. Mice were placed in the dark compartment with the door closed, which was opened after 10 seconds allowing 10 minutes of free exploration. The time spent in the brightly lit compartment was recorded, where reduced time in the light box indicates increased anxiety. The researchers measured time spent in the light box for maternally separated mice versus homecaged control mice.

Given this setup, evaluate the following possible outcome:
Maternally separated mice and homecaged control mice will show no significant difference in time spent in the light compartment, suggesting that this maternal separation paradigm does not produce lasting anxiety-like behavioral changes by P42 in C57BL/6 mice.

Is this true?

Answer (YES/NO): NO